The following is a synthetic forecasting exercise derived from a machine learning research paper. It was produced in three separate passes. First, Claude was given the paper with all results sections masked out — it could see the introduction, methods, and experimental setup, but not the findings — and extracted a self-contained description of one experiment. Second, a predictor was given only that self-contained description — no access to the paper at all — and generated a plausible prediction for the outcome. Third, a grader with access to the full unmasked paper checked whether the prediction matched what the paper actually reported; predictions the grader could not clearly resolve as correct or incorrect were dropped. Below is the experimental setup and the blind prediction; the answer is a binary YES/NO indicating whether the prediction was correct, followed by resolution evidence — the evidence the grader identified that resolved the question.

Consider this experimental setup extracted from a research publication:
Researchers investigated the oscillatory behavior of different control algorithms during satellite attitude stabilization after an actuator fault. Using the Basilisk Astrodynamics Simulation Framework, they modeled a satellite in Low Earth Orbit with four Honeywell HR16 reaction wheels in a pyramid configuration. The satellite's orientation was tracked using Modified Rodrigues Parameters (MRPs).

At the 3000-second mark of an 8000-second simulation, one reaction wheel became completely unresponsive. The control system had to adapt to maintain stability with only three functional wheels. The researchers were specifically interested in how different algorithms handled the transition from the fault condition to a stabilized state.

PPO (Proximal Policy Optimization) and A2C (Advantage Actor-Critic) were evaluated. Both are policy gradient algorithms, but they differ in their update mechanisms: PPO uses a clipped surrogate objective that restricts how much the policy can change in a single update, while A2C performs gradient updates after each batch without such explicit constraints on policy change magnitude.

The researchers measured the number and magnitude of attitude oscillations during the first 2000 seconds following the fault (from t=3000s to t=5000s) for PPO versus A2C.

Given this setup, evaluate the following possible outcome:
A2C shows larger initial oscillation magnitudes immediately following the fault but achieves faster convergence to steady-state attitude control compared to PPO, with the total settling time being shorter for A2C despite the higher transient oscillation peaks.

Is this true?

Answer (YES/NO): NO